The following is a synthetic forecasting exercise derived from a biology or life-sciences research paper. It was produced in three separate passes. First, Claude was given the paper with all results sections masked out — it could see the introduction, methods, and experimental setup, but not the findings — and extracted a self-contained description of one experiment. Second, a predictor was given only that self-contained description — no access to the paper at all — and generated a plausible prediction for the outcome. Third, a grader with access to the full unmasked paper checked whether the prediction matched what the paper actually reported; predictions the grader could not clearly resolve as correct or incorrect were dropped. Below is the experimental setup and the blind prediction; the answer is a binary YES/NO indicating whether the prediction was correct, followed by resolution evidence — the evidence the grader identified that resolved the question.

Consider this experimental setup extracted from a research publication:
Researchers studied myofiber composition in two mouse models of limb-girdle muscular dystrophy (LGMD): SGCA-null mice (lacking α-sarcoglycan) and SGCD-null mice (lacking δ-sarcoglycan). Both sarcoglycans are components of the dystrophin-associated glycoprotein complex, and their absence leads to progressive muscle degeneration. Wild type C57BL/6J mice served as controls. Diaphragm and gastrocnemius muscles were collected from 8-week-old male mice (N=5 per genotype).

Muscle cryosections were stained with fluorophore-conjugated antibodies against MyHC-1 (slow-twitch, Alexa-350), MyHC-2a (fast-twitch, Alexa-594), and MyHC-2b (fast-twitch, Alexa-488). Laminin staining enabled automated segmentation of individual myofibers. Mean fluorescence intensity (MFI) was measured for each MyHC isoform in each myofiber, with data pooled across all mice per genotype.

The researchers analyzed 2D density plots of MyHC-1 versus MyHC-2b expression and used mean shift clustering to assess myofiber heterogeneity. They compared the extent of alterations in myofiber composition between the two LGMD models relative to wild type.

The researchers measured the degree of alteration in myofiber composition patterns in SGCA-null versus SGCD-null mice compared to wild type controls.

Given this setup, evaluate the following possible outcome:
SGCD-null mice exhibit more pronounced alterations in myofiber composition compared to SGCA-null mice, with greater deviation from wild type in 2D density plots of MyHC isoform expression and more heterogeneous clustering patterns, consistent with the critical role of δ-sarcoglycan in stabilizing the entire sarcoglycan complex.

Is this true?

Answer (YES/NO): NO